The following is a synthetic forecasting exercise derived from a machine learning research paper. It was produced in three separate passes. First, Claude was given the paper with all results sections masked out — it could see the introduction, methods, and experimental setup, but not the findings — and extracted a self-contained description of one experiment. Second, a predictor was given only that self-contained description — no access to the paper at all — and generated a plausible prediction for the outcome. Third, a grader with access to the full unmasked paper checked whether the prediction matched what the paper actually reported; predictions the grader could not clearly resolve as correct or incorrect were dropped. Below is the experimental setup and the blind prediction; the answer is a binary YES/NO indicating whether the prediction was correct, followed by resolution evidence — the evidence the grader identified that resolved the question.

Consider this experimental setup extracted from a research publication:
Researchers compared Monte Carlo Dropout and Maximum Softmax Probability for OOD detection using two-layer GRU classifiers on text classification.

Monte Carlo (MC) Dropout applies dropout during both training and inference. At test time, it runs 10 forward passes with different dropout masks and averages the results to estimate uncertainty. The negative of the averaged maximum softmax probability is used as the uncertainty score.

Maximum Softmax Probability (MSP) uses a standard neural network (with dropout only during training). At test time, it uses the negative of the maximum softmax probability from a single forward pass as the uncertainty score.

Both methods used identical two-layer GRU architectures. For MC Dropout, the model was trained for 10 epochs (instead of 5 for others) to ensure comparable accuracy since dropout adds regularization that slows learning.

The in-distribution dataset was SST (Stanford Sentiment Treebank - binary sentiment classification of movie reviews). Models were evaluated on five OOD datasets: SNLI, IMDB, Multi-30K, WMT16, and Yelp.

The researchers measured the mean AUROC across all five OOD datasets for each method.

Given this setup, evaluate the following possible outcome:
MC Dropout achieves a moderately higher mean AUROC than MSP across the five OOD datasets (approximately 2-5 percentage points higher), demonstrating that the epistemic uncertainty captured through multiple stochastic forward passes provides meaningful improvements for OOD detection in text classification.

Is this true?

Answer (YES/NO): NO